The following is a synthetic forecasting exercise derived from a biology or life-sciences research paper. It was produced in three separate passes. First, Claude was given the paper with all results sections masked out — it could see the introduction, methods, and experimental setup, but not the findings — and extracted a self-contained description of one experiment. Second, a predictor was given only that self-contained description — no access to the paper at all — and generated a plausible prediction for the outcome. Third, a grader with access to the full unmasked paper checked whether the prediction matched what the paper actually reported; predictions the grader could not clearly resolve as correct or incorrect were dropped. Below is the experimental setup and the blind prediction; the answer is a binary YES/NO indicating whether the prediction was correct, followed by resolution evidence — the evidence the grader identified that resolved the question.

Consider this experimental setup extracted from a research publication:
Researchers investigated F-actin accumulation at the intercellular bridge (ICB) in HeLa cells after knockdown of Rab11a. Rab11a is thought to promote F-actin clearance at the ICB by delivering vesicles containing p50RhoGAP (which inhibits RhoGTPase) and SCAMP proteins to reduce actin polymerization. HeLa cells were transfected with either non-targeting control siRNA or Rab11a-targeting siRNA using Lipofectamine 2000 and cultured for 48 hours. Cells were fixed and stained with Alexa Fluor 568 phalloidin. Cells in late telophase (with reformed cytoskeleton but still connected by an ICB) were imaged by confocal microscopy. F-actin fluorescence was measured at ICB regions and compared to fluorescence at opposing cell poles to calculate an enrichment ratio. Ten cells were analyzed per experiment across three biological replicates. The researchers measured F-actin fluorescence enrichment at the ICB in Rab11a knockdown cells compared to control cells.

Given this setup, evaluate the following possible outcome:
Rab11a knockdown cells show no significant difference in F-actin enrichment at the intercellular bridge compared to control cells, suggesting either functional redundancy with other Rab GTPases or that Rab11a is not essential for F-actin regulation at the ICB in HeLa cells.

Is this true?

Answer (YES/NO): NO